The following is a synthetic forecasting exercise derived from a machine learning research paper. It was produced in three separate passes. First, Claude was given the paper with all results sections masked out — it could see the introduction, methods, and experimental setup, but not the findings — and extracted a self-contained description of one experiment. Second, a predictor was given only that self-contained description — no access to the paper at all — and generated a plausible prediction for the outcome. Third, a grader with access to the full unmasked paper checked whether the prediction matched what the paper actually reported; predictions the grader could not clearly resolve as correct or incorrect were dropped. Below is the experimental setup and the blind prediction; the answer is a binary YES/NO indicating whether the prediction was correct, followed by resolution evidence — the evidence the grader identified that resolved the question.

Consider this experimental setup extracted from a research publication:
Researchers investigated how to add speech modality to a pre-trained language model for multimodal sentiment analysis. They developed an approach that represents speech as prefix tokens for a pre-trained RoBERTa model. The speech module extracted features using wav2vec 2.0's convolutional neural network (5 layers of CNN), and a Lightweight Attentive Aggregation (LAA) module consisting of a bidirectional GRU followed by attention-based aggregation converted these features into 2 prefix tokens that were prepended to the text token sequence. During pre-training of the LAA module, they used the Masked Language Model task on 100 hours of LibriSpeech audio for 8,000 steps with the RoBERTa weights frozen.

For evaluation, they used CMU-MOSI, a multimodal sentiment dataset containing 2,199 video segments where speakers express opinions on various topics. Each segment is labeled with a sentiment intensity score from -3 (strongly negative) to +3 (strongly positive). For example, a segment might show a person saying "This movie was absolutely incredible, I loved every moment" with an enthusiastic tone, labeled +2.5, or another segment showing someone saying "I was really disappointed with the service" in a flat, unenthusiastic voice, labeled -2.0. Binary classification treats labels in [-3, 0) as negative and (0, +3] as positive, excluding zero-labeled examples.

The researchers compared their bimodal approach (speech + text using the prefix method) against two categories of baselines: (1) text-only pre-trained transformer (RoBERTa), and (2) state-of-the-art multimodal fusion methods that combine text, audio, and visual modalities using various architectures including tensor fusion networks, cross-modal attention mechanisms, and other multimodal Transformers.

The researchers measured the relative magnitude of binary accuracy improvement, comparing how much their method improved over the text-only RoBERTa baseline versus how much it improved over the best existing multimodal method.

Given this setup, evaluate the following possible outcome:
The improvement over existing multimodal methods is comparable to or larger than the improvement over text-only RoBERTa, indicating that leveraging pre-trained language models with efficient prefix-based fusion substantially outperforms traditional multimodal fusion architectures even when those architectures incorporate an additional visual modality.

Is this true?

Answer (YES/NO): NO